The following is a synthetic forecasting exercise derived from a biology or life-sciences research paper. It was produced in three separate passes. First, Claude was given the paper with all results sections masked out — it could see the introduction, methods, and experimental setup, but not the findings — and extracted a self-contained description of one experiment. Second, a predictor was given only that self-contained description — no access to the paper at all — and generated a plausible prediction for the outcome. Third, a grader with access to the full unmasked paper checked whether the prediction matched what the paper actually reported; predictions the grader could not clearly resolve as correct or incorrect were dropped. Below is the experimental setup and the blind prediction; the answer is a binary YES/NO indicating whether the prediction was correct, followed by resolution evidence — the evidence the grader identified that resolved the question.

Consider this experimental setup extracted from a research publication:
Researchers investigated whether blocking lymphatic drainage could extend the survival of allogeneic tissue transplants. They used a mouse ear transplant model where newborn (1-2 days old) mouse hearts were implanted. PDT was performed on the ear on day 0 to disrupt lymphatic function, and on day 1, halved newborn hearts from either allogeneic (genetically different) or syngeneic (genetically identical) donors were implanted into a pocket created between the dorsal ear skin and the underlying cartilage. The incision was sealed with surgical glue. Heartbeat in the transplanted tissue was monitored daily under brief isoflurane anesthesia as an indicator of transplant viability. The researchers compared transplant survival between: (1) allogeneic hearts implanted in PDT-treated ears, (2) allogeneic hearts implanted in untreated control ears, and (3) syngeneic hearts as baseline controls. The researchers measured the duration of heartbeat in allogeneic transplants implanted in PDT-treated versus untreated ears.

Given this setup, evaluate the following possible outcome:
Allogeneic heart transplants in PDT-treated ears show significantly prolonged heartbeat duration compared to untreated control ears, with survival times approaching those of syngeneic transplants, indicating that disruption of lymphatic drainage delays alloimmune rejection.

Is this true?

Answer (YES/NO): NO